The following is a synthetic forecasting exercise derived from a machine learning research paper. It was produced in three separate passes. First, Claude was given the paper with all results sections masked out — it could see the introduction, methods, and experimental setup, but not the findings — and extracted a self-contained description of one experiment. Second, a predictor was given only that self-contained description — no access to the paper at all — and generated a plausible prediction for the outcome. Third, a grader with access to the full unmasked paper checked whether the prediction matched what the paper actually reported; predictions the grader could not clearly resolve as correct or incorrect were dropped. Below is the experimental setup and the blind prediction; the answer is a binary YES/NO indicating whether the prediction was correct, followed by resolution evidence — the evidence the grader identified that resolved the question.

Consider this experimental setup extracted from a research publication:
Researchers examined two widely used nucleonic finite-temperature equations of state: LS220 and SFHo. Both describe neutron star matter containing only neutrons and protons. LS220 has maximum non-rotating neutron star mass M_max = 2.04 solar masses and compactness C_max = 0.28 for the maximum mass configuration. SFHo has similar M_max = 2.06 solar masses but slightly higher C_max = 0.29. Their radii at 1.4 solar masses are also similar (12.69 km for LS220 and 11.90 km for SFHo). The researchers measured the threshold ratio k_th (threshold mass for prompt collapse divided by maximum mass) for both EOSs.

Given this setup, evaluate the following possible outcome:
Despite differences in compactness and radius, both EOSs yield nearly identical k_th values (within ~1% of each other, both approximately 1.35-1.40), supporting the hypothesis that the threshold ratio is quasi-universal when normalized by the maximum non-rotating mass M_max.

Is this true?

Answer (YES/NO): NO